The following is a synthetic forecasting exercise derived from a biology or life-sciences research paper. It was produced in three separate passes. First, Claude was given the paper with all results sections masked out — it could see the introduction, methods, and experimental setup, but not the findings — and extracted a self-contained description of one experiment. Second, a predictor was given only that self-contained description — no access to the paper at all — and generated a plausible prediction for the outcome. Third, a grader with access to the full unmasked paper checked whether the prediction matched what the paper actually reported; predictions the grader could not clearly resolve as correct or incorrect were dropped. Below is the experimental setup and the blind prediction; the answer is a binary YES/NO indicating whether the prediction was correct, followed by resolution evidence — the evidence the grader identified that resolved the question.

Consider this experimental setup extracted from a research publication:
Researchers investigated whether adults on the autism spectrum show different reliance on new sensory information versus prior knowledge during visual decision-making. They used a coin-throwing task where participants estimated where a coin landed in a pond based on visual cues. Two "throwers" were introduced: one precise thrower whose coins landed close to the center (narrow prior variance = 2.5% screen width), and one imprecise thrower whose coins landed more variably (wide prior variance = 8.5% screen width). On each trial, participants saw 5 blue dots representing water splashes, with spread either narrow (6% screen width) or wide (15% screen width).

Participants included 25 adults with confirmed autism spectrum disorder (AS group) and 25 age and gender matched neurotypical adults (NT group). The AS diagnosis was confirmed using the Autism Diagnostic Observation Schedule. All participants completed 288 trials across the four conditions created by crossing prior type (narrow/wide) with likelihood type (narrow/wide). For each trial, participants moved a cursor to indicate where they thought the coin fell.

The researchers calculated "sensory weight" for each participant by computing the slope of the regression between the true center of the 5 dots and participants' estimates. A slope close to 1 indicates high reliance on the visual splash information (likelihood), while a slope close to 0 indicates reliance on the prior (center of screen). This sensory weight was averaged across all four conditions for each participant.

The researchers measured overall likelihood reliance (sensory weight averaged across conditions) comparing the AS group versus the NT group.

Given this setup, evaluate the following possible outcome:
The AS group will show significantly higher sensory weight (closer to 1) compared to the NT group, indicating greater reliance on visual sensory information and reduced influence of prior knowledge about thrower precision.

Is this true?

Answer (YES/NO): NO